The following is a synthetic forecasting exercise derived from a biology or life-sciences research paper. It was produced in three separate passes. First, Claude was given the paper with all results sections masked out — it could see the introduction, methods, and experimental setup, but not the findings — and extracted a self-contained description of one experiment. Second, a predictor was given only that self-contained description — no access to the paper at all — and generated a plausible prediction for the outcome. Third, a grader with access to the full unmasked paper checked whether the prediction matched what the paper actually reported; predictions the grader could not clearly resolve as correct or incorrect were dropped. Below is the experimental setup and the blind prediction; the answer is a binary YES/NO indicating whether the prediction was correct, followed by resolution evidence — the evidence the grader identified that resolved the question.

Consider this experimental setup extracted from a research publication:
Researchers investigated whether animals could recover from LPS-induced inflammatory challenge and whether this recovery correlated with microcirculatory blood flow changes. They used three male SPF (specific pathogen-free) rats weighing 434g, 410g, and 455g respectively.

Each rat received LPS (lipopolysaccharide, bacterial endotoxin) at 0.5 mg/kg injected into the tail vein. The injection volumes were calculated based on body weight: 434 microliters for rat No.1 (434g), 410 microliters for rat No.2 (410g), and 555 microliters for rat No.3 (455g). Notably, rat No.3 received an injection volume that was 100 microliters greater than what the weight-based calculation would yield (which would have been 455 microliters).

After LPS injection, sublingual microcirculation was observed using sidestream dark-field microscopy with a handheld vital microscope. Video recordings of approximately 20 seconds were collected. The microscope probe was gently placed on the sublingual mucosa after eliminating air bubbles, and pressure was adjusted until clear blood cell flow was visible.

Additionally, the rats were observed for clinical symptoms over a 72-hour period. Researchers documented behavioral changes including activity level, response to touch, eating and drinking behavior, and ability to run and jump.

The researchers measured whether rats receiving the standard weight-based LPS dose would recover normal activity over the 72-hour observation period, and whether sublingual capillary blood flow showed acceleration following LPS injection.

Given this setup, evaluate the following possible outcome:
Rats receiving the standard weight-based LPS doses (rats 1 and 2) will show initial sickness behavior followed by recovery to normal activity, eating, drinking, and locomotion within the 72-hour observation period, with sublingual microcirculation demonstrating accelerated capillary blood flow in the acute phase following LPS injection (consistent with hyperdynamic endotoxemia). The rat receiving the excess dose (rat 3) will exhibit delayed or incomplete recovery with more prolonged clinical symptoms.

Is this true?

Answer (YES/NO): NO